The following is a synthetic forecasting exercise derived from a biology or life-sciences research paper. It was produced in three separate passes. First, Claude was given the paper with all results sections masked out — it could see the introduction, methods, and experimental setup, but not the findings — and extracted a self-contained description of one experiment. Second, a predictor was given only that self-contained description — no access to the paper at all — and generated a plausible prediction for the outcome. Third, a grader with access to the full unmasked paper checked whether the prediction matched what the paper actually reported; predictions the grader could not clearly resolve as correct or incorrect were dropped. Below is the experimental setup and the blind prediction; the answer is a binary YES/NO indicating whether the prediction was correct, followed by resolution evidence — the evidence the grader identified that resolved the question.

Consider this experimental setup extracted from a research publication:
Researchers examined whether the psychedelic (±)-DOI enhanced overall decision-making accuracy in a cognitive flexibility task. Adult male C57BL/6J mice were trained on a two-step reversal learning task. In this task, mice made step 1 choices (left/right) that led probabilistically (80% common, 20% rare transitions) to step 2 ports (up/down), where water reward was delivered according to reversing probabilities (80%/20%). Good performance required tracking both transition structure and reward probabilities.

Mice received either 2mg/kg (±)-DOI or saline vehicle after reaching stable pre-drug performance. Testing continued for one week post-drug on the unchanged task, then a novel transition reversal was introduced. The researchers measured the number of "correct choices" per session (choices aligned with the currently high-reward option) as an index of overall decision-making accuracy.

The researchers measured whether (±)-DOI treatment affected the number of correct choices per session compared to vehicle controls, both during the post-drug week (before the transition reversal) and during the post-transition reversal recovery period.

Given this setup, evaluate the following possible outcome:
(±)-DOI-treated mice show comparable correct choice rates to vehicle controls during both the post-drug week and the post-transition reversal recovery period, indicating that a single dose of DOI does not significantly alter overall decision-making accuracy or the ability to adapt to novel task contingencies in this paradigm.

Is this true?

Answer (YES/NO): NO